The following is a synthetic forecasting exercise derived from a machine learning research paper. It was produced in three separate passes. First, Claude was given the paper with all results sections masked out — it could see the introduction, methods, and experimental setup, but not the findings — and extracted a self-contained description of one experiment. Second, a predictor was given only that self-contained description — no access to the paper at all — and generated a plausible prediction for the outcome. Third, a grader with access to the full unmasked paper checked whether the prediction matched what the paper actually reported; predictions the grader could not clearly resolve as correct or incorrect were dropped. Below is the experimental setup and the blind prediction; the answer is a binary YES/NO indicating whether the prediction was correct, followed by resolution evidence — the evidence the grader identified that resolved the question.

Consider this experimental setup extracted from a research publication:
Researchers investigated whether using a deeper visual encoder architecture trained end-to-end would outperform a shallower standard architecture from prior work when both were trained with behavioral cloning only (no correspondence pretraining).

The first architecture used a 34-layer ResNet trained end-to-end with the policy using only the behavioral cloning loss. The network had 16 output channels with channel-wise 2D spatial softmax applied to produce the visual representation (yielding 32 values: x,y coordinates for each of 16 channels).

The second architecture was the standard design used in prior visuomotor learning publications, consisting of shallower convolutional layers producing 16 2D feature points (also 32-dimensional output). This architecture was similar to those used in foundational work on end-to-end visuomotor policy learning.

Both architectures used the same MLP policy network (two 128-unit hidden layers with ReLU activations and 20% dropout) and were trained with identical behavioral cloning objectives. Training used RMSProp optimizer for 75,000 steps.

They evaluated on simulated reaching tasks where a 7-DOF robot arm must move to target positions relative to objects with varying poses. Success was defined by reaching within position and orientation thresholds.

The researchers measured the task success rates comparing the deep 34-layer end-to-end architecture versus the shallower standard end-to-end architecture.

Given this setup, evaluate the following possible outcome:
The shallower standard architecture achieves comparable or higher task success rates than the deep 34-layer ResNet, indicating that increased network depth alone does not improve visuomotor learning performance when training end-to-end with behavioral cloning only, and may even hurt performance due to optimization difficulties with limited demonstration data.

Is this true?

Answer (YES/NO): YES